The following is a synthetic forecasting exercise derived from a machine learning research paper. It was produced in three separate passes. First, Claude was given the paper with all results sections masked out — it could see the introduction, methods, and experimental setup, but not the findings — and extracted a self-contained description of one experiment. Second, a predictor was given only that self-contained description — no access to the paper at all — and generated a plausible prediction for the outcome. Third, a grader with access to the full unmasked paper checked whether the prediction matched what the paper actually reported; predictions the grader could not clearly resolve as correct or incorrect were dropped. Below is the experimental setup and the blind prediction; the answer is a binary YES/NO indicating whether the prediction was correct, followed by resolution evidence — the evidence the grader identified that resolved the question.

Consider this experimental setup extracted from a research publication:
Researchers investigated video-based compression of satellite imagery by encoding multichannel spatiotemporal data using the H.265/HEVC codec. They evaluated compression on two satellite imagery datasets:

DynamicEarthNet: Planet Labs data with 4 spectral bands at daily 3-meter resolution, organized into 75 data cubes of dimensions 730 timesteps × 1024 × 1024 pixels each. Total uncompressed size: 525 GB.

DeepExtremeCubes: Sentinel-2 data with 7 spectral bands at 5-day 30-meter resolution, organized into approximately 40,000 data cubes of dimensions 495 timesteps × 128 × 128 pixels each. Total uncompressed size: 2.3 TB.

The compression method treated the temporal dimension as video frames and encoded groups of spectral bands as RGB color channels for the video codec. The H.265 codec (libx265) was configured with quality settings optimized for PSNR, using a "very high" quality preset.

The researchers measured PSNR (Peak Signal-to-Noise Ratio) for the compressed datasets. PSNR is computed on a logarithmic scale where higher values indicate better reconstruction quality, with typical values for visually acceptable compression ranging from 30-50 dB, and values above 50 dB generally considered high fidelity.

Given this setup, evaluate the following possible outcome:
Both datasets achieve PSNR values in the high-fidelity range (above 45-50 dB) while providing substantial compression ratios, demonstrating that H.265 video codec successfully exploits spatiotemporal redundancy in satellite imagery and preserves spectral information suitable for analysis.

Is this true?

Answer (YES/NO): YES